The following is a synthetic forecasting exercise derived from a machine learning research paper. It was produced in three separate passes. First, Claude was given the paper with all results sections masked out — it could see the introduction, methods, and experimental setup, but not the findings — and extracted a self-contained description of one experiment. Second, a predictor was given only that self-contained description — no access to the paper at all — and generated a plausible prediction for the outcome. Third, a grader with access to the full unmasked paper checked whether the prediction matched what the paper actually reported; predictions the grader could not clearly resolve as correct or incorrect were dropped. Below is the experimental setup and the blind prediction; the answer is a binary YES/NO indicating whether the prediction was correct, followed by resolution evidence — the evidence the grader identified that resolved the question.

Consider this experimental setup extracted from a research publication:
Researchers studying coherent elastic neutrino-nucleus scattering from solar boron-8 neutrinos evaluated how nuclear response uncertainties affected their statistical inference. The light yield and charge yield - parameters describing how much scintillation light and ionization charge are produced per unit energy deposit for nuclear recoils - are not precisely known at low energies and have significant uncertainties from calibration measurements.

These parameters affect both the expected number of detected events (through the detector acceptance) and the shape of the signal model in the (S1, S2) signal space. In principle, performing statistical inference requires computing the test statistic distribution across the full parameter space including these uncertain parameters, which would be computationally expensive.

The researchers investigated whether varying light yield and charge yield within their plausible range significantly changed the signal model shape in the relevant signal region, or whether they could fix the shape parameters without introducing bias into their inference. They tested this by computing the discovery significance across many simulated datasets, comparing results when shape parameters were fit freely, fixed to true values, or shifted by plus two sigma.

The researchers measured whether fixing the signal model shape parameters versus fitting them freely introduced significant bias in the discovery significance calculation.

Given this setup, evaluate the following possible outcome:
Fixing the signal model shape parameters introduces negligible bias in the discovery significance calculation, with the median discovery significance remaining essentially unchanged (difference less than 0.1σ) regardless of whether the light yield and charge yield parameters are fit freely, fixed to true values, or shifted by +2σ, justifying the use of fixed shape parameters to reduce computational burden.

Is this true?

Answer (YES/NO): YES